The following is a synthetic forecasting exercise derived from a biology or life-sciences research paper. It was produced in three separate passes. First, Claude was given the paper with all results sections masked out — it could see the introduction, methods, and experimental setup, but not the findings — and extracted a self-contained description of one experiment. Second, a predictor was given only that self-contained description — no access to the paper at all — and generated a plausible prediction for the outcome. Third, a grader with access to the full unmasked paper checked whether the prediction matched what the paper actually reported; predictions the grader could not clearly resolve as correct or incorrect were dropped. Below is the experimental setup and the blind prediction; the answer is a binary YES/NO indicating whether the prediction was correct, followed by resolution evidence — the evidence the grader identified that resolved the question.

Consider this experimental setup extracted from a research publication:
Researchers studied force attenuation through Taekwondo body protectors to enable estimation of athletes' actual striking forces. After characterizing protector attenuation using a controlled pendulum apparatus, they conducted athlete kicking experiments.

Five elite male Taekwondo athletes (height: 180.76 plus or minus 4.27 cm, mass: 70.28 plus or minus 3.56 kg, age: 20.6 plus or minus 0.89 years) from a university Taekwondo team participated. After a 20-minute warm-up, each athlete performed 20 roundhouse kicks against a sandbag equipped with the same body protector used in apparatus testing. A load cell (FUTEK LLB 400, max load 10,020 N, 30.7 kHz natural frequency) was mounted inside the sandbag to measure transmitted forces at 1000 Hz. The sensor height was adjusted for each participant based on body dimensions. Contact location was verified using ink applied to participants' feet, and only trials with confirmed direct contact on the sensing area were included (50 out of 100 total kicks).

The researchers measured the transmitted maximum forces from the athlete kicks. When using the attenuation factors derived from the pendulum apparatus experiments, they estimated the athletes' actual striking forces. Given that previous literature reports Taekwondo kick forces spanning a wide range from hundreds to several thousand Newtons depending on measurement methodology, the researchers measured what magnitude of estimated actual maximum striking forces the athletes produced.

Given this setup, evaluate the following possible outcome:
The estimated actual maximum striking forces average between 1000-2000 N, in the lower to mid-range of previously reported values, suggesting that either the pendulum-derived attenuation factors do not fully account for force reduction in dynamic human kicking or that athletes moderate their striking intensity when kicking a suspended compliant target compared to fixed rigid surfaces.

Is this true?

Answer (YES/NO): YES